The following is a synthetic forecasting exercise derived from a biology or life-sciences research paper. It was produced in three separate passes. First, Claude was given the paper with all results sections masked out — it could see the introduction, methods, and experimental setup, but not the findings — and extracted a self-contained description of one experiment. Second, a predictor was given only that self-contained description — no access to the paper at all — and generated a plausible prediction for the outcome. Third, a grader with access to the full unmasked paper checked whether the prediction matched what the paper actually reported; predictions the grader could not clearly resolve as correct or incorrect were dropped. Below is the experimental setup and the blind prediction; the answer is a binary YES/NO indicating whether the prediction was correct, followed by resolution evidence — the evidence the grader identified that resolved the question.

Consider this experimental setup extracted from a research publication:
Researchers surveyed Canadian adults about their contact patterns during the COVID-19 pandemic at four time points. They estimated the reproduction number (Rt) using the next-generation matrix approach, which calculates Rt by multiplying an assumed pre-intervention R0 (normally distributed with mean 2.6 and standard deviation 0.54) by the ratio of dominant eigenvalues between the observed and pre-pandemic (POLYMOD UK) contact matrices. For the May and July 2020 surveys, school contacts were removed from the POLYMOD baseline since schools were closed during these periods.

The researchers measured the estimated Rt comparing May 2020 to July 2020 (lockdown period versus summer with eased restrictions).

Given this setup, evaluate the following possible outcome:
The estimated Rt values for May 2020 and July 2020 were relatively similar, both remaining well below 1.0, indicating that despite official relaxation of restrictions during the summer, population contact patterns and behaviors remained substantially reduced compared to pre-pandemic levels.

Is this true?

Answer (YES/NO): YES